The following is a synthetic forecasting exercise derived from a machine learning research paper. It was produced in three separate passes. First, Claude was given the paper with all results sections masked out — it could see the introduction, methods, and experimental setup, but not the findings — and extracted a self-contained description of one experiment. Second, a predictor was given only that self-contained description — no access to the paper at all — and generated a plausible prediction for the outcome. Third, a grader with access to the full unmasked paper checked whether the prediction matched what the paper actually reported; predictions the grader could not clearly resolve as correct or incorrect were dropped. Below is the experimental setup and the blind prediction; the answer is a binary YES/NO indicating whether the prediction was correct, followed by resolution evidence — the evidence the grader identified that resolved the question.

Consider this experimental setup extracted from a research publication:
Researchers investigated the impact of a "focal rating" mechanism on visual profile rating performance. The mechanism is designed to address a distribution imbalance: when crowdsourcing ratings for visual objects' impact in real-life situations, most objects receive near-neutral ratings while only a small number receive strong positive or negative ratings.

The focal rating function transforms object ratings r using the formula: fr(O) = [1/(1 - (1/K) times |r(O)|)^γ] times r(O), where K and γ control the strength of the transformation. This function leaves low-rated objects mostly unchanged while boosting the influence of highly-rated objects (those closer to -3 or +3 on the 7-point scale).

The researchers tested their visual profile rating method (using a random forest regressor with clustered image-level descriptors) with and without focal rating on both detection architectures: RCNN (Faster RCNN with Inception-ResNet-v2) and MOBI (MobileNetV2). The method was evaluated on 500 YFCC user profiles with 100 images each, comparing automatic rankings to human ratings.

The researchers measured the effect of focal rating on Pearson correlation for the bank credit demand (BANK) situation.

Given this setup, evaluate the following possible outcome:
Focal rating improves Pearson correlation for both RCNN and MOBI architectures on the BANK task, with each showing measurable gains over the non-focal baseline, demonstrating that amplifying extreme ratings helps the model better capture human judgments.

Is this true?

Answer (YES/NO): YES